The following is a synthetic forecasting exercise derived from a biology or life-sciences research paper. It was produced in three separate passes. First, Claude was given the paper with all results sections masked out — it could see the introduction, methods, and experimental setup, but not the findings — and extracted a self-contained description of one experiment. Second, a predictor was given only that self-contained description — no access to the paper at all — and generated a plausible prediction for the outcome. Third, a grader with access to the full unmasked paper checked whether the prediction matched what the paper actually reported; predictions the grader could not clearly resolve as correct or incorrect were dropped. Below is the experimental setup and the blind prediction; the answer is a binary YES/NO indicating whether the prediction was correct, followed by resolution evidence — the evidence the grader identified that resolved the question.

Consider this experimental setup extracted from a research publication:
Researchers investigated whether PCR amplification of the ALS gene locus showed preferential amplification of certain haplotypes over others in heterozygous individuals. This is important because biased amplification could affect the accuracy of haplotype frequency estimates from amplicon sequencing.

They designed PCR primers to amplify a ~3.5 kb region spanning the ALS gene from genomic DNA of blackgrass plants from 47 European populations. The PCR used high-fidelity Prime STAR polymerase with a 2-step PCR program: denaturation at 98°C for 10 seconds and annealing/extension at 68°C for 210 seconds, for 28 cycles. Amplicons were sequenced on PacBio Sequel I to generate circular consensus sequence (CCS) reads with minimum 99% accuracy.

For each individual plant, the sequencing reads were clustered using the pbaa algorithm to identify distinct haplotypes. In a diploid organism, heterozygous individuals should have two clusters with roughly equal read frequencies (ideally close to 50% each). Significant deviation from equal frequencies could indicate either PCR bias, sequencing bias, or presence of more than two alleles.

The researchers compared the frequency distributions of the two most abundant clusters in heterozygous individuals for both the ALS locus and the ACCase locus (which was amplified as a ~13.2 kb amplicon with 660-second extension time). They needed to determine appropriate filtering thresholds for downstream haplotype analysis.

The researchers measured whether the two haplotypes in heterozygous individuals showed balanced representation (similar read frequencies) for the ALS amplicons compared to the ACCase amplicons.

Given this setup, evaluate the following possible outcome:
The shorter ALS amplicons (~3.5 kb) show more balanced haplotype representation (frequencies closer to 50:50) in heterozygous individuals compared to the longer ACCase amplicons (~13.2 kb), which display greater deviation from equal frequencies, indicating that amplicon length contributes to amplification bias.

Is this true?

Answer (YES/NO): NO